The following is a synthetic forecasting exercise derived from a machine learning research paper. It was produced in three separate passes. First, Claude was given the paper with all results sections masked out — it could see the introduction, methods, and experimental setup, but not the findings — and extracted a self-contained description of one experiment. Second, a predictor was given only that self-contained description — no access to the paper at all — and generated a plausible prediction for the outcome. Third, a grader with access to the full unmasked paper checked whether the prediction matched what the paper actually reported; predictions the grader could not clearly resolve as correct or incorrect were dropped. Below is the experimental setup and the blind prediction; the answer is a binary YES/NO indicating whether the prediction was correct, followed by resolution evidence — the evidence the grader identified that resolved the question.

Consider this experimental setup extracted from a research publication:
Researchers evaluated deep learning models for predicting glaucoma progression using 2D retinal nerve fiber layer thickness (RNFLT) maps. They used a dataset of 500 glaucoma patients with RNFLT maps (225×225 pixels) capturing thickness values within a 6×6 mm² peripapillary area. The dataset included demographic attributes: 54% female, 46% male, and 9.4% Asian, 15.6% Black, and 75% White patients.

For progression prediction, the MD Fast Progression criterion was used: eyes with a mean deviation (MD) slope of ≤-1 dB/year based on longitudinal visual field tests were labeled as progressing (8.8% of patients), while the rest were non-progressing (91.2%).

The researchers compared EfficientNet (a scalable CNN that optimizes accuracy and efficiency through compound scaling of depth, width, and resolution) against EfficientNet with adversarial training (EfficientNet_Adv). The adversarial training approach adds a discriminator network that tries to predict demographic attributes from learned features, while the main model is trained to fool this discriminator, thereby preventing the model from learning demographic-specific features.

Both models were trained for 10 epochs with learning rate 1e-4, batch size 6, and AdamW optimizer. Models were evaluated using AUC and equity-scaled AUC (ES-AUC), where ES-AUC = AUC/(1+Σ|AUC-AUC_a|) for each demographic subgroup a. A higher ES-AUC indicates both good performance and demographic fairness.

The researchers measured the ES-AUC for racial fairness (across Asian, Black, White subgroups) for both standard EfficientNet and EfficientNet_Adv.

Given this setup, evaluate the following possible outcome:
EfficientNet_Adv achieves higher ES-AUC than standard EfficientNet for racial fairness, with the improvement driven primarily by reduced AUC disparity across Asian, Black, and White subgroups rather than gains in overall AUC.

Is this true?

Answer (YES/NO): NO